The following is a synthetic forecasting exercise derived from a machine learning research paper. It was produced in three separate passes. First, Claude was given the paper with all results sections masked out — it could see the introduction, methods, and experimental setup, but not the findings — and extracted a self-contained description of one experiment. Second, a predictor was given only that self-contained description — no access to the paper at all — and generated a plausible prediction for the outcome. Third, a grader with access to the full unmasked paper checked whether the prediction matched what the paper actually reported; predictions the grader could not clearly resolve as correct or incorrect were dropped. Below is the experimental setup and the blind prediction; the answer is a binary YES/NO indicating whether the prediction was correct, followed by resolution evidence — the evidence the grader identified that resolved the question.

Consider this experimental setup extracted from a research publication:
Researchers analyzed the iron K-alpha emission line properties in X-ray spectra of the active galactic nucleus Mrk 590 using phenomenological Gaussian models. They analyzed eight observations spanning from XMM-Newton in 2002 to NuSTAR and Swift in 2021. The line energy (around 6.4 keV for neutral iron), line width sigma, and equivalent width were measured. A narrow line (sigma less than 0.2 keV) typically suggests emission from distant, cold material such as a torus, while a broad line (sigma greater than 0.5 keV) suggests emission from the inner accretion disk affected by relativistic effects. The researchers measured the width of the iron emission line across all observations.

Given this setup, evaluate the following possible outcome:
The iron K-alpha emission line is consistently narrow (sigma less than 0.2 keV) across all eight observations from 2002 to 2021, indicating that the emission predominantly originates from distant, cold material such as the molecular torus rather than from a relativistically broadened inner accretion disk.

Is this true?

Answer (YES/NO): NO